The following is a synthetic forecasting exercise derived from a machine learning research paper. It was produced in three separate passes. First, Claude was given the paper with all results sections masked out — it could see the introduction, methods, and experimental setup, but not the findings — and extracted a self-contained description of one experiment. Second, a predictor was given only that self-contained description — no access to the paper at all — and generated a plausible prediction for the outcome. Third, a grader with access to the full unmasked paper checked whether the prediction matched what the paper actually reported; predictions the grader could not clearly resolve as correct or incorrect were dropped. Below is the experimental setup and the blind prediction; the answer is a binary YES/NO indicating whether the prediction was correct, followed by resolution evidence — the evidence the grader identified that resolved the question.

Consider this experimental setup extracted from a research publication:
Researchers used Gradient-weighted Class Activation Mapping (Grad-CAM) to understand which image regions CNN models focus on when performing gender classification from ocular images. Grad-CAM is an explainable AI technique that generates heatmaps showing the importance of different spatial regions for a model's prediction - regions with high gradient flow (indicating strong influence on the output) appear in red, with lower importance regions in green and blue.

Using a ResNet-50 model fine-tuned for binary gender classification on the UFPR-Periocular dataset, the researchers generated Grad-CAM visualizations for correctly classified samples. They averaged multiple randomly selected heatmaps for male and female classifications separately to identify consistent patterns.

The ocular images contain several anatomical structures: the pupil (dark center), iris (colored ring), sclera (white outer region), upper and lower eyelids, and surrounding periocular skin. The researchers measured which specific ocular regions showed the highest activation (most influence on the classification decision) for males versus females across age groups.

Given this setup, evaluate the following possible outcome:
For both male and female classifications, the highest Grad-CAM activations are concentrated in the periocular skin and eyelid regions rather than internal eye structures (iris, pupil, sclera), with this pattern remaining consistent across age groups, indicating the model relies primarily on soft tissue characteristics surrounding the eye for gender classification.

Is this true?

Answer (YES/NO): NO